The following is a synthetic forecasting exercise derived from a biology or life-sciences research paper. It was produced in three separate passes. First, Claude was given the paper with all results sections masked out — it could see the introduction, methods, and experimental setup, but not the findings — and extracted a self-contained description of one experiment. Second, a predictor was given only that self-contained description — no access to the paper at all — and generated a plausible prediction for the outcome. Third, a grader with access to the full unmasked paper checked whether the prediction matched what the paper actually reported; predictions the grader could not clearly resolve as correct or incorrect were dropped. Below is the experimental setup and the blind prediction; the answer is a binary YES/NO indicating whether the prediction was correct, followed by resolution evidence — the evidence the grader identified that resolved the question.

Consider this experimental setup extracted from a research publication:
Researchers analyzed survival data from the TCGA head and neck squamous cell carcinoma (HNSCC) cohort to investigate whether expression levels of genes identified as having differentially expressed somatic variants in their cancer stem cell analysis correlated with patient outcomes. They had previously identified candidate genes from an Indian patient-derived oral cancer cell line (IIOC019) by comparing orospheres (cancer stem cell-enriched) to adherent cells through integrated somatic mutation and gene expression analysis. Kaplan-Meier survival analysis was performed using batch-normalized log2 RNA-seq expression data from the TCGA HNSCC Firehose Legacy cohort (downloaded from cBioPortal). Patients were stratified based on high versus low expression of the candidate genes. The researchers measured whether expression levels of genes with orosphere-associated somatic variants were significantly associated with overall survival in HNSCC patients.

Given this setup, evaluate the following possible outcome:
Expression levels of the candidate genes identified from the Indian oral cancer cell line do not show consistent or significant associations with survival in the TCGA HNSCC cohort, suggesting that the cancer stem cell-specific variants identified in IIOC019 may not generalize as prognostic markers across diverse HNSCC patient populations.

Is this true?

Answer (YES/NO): NO